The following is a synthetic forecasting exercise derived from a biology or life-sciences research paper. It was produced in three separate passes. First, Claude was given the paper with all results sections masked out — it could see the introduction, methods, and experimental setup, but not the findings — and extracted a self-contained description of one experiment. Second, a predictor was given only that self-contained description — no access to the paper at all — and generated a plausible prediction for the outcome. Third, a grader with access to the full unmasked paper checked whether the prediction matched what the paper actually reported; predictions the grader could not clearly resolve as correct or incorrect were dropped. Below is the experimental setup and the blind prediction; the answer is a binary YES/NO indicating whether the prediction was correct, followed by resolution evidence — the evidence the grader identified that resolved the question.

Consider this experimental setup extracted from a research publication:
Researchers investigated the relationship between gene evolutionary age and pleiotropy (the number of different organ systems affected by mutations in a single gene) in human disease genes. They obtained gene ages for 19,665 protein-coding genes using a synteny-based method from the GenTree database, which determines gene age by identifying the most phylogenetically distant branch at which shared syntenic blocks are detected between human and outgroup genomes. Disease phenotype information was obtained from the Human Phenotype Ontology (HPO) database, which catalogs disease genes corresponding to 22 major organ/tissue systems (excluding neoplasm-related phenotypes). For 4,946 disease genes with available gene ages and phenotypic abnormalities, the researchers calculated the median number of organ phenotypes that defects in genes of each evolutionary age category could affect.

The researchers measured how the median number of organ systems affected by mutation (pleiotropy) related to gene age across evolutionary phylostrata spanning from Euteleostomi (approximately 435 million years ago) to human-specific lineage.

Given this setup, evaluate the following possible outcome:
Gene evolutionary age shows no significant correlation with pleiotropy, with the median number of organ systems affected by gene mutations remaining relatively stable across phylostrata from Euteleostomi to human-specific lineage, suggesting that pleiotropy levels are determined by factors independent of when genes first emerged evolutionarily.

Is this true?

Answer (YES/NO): NO